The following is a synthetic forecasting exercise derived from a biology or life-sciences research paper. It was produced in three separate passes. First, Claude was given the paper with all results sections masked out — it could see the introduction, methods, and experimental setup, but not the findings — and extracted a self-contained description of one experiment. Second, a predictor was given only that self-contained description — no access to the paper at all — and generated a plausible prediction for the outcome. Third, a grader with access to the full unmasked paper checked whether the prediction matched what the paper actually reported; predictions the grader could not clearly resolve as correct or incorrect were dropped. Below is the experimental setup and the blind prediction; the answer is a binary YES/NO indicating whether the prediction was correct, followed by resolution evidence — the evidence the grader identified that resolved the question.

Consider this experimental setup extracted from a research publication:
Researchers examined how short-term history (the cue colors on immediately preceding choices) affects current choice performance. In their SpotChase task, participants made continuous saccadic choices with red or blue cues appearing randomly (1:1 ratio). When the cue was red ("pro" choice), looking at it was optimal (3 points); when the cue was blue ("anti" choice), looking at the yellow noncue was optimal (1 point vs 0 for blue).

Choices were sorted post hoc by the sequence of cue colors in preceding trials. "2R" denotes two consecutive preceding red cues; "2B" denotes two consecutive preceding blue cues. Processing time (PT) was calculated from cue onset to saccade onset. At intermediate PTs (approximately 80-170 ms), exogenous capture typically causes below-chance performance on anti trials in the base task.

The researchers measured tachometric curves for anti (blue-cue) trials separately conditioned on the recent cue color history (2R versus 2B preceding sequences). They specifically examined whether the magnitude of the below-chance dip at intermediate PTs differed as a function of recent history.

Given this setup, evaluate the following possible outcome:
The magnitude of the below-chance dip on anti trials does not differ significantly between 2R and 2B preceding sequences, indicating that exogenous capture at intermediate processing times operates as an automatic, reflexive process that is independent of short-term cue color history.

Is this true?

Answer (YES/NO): NO